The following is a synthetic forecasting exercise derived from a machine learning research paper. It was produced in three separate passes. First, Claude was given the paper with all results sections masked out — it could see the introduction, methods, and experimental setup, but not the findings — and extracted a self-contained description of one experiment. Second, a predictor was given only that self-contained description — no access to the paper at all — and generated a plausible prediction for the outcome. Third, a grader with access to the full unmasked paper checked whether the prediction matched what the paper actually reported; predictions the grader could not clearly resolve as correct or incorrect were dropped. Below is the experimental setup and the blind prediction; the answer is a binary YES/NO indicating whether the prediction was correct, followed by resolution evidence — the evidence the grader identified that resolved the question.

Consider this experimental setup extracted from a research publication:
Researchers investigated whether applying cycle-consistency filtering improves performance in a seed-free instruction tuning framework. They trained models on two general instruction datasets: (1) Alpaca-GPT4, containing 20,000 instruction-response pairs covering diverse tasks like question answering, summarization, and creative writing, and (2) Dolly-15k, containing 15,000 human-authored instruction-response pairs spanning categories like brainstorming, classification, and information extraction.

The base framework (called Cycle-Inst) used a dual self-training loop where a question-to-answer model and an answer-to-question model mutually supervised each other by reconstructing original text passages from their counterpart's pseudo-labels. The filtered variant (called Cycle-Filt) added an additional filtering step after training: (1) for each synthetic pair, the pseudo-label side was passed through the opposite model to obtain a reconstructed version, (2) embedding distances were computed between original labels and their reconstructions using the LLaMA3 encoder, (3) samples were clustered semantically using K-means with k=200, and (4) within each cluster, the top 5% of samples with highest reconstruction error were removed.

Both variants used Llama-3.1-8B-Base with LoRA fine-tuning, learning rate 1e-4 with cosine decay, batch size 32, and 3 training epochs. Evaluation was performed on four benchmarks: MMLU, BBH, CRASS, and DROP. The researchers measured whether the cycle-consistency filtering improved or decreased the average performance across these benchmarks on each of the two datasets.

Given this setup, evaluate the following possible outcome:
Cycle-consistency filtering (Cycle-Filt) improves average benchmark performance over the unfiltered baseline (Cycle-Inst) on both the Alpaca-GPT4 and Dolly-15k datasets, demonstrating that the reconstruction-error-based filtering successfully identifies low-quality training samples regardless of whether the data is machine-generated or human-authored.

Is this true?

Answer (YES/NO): NO